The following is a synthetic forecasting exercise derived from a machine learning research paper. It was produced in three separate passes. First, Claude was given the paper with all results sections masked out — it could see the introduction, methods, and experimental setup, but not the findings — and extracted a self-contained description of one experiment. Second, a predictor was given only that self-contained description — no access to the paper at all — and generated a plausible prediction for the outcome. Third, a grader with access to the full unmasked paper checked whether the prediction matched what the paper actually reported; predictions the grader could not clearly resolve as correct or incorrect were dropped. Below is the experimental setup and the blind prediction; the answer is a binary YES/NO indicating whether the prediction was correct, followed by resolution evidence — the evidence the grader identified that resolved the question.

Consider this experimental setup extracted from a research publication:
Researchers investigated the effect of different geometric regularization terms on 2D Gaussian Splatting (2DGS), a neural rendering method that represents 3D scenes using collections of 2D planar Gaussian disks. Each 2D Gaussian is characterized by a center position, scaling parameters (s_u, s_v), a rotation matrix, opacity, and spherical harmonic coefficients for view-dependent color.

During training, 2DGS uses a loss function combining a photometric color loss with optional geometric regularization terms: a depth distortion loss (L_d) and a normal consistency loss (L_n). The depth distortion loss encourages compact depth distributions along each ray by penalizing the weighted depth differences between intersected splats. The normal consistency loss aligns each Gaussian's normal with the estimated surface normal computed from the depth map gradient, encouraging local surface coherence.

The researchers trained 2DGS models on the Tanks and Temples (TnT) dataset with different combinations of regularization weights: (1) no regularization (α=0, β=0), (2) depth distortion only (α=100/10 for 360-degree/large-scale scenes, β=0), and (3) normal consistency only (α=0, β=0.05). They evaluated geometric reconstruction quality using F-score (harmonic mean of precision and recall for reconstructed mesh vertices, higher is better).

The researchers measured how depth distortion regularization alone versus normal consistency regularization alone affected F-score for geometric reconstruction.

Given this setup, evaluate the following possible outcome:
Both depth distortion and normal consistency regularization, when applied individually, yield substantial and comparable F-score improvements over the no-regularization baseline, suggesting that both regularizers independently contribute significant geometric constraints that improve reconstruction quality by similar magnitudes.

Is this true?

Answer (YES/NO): NO